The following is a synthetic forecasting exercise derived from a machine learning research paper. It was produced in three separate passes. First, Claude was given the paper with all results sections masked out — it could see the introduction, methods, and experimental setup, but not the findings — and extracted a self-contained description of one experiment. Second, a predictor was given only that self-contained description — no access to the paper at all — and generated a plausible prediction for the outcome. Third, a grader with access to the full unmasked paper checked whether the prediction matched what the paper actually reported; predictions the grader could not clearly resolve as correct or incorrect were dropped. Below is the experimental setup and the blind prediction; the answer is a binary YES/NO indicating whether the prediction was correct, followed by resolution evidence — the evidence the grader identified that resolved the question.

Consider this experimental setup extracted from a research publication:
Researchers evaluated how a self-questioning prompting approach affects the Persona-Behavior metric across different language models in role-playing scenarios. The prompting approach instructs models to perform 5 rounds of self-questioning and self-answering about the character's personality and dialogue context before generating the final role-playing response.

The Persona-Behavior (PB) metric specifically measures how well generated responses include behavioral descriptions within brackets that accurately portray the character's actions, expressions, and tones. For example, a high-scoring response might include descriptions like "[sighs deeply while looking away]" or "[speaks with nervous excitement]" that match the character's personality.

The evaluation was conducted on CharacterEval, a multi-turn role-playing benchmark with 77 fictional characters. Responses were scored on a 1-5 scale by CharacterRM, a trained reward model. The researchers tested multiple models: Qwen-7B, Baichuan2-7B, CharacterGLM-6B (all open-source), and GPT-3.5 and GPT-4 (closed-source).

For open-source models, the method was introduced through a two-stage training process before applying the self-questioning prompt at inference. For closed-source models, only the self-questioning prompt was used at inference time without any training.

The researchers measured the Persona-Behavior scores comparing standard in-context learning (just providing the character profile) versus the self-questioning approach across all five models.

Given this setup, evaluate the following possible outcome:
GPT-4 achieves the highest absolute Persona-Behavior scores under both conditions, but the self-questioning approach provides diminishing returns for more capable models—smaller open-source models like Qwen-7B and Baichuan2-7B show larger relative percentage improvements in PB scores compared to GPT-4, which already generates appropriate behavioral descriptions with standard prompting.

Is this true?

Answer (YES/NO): NO